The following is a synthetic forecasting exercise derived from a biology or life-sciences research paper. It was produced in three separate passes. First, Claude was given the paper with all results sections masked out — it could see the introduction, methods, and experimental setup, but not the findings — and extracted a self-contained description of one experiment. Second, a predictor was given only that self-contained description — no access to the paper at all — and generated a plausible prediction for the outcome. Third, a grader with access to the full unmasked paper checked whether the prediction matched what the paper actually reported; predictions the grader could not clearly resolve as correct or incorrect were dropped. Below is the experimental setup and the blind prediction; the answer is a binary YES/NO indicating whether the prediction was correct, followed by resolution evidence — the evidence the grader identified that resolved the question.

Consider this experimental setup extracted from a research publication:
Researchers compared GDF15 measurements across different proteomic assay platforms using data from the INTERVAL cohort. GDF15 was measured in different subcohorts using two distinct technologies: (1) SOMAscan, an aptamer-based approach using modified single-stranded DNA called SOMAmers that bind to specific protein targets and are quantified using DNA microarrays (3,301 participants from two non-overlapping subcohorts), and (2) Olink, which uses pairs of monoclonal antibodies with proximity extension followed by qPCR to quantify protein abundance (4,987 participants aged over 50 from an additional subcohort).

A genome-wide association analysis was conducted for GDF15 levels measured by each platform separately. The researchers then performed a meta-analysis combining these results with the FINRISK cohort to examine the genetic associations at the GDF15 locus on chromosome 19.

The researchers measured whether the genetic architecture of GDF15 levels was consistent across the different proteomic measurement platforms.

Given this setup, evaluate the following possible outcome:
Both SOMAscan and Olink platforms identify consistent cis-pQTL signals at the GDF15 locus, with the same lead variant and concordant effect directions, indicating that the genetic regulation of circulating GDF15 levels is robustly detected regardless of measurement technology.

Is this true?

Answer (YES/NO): NO